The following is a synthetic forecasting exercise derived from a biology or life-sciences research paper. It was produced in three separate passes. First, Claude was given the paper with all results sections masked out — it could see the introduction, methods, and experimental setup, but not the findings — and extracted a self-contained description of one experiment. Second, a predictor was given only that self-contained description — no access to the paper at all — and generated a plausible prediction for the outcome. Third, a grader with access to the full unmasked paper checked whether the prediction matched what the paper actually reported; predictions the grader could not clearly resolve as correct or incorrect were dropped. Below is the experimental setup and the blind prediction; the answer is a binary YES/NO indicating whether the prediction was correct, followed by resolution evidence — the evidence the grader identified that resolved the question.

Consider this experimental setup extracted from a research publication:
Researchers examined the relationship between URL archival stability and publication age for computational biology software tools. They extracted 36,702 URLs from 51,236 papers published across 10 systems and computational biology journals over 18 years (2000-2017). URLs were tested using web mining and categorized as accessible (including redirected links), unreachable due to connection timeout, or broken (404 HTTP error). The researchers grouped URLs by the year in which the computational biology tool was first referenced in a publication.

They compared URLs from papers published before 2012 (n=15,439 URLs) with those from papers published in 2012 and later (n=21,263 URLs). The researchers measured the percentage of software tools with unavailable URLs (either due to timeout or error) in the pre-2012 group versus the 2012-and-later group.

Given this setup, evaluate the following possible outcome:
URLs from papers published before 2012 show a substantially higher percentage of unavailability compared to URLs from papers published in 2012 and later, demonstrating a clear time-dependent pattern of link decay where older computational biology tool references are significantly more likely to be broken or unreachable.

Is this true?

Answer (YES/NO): YES